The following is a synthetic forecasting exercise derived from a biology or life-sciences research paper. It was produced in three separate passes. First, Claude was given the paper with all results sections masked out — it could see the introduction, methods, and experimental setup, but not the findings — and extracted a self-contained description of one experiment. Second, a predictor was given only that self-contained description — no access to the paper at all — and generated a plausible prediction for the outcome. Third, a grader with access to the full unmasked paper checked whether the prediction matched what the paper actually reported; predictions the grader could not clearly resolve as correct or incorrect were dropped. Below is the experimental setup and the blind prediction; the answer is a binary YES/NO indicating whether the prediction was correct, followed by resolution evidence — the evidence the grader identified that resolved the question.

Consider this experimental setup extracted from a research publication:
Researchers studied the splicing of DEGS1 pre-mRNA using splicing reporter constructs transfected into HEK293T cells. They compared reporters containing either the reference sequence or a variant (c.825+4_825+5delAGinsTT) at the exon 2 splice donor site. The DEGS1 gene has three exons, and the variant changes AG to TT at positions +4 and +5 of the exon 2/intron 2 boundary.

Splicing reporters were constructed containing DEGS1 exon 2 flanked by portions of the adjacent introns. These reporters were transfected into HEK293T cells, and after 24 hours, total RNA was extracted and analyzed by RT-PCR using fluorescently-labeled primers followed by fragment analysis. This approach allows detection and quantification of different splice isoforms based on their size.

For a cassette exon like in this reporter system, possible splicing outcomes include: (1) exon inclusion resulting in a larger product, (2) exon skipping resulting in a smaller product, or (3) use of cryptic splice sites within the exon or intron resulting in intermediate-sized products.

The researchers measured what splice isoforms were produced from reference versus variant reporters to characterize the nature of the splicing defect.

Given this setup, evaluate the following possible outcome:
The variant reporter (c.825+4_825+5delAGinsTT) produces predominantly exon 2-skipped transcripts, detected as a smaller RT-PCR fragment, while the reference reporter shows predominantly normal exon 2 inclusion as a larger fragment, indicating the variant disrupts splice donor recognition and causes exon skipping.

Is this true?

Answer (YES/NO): YES